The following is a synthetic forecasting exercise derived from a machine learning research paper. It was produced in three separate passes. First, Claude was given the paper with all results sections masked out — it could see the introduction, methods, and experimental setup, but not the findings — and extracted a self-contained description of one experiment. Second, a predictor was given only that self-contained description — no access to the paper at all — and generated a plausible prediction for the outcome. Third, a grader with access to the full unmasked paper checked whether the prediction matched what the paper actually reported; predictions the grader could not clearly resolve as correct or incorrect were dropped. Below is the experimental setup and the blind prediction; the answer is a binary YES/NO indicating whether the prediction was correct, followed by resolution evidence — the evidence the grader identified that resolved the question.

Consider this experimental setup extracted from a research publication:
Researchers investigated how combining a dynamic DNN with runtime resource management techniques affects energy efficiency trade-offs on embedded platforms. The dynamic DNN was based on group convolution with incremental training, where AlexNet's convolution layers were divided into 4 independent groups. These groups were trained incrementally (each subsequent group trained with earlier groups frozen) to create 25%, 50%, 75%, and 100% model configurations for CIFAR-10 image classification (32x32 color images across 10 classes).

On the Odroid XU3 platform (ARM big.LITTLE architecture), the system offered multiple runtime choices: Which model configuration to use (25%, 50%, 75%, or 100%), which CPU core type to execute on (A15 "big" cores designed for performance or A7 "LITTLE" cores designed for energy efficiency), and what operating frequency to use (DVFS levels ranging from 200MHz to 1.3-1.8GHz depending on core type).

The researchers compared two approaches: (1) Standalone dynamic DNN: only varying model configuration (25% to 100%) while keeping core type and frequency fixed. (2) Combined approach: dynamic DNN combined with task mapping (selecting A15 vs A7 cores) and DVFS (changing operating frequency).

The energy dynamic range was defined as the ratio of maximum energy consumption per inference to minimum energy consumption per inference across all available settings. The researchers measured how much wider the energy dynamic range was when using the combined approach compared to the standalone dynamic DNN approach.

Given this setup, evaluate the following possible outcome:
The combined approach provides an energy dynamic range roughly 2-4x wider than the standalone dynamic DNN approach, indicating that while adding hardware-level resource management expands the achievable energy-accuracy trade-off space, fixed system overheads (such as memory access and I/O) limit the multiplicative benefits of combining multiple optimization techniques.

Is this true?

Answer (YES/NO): NO